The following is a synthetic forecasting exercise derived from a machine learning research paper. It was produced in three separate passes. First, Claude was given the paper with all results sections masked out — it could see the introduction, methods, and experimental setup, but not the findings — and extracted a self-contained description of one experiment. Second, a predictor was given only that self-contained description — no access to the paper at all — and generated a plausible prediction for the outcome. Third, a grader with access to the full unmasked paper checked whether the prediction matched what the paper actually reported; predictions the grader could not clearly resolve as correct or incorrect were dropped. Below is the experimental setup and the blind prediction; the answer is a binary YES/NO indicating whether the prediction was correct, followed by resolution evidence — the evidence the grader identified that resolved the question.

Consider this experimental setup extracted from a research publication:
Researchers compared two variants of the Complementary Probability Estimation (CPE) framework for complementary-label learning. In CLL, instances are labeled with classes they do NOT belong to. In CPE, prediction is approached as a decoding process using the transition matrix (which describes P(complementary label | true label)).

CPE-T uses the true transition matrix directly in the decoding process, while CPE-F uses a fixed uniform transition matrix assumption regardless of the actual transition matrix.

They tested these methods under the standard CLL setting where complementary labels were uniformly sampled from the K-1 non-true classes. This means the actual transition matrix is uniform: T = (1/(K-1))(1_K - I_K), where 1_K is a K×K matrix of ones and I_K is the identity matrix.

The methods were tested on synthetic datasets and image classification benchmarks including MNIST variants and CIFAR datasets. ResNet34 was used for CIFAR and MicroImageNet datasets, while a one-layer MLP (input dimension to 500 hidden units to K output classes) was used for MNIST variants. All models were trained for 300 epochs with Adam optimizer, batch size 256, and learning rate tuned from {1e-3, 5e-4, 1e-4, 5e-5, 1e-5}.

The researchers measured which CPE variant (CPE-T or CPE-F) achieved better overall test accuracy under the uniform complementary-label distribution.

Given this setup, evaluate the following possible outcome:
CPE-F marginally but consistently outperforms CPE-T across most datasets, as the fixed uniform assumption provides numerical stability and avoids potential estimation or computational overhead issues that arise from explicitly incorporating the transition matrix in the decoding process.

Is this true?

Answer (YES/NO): YES